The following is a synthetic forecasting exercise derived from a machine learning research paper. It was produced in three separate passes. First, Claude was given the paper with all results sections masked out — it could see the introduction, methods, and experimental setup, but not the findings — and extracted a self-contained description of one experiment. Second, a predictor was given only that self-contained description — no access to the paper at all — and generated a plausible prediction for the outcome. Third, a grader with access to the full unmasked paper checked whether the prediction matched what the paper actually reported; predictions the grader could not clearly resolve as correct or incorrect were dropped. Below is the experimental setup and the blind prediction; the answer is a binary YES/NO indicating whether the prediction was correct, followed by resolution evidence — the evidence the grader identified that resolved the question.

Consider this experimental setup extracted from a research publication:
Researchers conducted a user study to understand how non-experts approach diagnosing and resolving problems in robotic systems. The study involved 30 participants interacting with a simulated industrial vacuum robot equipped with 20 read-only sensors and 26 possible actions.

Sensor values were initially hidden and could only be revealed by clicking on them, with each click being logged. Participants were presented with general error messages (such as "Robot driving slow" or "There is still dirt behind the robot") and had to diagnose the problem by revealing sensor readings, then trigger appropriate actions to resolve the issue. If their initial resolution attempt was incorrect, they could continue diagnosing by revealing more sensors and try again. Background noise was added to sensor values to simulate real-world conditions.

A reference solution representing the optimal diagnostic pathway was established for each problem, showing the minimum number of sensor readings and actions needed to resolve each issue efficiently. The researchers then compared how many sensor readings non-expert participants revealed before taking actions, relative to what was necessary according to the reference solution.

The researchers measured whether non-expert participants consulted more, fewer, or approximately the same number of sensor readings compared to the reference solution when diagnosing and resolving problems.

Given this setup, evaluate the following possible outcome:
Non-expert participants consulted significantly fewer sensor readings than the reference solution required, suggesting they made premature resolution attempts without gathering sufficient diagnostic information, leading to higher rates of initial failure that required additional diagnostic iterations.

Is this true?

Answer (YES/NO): NO